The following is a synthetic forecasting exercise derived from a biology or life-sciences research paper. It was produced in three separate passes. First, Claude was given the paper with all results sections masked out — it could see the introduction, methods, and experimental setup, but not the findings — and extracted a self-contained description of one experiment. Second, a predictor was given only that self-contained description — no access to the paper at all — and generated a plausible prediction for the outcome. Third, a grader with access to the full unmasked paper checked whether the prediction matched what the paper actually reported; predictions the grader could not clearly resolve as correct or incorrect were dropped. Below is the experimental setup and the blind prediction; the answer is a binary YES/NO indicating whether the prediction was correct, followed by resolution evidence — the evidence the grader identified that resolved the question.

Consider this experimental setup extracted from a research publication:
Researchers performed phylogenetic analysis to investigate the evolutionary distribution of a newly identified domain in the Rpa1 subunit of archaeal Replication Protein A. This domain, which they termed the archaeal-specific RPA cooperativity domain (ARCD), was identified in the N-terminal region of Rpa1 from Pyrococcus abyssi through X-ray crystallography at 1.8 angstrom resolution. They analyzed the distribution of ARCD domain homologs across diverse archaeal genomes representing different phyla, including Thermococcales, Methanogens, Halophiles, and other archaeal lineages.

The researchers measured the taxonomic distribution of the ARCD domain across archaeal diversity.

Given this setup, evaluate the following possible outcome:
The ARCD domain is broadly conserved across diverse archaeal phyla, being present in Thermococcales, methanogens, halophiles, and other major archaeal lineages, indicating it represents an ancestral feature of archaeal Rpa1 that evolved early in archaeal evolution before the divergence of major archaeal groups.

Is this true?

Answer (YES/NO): NO